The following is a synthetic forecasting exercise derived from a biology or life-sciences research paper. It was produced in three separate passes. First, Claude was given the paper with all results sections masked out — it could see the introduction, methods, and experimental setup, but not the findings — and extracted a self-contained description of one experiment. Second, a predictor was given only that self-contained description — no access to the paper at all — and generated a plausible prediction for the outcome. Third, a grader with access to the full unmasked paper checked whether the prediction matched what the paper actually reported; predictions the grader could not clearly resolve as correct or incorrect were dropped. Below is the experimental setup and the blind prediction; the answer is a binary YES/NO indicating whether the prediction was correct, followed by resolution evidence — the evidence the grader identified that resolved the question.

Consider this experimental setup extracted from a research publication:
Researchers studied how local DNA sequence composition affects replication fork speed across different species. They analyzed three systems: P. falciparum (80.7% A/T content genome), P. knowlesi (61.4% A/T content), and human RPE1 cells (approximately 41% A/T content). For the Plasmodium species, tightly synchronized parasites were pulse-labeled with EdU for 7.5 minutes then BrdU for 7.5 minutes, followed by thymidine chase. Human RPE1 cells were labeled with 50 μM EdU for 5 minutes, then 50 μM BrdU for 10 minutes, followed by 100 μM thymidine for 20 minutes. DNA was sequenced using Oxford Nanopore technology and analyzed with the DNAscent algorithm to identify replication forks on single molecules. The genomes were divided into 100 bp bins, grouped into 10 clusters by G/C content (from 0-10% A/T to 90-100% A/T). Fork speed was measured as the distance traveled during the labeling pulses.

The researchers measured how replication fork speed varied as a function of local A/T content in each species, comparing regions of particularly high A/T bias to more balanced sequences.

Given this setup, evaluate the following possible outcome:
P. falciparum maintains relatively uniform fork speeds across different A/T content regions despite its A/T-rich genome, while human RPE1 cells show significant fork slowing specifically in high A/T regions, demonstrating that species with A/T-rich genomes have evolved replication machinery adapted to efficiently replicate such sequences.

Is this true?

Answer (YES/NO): YES